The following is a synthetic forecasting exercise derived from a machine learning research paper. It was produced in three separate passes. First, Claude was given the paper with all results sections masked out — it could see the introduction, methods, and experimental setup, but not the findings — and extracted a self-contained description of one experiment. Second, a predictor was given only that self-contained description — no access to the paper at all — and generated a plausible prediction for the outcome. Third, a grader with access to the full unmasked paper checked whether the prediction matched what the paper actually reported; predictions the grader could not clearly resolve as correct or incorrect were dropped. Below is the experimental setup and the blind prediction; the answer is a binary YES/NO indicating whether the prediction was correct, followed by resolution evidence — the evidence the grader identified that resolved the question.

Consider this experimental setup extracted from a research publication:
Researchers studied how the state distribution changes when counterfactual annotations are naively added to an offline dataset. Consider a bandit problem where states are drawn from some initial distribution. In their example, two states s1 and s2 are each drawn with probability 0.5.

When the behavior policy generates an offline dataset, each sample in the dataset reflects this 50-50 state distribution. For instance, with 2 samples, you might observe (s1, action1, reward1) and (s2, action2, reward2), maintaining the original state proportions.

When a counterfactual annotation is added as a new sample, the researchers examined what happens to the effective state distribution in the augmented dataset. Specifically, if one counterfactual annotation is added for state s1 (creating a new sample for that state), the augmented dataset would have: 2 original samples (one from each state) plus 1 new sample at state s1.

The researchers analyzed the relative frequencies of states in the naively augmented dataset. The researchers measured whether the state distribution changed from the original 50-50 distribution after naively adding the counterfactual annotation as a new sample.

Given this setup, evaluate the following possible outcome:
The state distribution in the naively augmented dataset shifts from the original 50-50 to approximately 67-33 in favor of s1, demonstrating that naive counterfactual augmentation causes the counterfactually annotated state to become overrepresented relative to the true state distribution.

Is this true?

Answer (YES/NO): YES